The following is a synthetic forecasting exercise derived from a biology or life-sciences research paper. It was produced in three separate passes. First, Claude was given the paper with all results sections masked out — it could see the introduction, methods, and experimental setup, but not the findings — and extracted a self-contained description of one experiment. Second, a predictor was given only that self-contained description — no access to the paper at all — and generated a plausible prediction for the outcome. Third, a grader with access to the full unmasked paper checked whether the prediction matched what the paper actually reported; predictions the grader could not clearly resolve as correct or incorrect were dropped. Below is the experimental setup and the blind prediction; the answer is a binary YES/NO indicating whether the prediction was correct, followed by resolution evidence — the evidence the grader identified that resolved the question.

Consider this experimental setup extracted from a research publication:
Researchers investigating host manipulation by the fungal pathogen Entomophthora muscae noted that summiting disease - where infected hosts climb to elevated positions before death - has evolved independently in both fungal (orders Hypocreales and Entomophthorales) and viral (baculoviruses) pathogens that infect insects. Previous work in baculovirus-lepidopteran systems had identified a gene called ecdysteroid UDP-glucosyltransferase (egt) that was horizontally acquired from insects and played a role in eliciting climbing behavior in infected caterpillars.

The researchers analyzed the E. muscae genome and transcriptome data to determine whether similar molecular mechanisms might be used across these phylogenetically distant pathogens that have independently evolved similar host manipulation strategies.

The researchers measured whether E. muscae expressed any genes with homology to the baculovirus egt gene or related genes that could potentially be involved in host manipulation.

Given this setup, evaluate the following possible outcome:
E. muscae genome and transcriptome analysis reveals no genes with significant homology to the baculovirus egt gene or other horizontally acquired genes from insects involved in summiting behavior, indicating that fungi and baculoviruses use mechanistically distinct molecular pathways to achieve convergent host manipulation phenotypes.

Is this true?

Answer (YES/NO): NO